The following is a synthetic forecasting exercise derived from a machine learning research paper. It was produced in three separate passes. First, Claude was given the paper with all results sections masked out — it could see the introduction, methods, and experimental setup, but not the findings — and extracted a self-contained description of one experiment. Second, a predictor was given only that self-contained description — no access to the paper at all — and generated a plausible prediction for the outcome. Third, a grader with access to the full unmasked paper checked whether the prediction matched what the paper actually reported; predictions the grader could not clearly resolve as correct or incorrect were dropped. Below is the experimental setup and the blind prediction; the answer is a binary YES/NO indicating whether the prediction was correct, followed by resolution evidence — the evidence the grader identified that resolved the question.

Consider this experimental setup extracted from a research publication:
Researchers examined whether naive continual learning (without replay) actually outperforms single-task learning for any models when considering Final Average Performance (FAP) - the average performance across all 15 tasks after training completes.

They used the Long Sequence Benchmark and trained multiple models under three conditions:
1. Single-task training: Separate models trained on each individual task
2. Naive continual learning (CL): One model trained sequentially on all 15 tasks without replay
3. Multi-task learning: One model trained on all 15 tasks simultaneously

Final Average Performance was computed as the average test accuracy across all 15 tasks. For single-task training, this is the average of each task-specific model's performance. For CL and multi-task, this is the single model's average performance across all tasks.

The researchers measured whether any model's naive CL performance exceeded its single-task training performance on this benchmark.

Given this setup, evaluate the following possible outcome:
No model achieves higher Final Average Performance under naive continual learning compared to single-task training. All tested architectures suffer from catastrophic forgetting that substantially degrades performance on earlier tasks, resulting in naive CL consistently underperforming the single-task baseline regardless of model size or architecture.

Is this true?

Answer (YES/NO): YES